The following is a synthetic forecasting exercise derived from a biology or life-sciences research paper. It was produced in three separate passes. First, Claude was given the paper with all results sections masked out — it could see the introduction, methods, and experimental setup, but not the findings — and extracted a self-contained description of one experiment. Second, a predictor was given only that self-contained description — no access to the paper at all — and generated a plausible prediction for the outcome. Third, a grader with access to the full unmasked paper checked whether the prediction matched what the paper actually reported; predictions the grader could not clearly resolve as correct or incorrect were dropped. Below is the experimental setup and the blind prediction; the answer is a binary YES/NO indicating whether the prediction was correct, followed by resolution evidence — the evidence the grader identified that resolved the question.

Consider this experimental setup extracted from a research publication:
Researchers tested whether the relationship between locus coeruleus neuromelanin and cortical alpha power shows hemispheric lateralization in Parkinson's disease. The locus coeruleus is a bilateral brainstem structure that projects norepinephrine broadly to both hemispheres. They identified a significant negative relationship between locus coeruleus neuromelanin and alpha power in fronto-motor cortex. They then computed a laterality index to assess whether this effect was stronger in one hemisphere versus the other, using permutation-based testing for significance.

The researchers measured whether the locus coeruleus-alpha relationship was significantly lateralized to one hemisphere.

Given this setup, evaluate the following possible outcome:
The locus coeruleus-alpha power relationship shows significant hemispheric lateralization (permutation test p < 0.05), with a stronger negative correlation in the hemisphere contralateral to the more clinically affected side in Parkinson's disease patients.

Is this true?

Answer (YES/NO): NO